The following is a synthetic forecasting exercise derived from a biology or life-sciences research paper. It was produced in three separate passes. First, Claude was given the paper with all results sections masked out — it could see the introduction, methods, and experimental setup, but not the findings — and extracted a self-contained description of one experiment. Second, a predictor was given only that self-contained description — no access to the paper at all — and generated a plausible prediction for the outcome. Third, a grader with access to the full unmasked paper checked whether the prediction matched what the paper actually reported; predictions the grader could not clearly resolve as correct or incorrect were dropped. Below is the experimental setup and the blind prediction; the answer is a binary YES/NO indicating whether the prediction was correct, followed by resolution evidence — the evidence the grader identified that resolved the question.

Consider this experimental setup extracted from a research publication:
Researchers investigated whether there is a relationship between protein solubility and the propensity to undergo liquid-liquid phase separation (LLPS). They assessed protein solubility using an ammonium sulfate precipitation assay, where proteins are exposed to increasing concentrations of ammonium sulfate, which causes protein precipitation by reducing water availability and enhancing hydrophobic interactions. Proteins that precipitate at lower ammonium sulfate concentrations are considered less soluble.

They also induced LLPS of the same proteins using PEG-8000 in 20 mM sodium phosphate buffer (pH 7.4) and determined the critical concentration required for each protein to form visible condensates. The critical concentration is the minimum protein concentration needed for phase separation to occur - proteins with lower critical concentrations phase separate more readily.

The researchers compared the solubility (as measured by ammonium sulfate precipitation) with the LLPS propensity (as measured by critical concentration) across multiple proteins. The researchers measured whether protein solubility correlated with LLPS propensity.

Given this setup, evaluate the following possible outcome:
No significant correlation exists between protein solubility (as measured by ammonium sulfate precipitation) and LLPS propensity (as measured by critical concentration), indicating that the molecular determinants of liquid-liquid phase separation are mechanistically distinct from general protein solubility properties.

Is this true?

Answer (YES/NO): NO